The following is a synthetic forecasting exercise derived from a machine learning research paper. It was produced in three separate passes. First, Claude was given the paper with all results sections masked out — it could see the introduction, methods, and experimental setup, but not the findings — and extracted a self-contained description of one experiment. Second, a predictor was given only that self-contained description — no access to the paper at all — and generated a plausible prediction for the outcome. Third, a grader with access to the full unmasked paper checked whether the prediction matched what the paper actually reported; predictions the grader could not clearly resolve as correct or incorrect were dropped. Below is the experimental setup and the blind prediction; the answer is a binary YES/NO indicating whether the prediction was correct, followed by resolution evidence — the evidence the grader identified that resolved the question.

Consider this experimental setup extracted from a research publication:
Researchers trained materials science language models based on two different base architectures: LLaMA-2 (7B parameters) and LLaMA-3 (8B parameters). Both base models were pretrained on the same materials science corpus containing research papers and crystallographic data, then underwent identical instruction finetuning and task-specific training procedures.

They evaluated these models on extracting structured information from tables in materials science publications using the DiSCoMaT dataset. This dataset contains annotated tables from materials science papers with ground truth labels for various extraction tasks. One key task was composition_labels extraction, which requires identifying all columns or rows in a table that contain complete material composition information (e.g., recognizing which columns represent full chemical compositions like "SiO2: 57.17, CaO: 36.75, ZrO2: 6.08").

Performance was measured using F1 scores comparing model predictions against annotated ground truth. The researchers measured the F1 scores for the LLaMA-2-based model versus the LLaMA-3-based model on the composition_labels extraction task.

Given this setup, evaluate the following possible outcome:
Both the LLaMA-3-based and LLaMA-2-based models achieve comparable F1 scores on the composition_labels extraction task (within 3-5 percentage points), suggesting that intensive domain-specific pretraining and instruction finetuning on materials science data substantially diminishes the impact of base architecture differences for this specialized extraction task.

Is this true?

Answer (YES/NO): NO